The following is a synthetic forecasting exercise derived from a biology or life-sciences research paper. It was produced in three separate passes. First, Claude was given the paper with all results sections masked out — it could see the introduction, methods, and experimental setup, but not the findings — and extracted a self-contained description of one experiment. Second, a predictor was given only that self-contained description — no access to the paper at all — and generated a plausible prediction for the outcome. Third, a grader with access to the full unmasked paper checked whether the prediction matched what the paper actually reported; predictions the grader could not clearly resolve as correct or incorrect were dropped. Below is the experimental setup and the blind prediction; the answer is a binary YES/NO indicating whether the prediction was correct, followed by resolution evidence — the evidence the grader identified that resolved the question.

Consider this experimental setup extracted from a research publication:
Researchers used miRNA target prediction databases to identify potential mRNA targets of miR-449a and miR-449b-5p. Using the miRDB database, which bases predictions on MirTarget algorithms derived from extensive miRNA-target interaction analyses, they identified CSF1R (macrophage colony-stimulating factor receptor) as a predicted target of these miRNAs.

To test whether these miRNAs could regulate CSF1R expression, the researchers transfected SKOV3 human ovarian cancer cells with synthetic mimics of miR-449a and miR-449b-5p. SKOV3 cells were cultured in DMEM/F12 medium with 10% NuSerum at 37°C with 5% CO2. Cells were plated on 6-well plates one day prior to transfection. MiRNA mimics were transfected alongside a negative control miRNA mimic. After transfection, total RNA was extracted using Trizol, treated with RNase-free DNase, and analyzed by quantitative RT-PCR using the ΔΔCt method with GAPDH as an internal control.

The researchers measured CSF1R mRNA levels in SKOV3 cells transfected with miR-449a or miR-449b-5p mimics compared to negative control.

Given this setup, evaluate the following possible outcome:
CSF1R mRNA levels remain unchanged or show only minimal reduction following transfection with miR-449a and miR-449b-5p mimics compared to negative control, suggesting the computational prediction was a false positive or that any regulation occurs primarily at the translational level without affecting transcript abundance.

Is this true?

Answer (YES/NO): NO